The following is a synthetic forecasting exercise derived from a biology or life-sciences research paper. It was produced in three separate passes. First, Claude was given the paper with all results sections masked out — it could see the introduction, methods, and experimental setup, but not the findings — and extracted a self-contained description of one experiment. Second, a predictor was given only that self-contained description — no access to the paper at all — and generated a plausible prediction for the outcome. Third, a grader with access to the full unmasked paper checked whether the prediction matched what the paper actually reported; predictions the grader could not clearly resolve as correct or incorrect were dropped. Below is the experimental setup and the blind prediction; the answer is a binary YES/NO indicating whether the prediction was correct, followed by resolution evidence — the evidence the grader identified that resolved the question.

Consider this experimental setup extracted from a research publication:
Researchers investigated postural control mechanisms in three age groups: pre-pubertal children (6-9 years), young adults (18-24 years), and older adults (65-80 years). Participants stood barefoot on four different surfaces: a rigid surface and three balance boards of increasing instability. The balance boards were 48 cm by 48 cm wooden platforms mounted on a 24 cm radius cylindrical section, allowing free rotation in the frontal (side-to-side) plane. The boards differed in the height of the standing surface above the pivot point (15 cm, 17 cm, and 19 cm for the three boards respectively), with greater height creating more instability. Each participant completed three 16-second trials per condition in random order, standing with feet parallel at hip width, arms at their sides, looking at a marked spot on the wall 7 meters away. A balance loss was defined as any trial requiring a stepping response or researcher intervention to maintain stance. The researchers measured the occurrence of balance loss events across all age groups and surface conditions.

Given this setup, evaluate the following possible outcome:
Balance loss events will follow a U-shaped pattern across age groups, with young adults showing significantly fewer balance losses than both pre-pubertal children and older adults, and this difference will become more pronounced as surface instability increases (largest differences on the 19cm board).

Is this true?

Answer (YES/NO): NO